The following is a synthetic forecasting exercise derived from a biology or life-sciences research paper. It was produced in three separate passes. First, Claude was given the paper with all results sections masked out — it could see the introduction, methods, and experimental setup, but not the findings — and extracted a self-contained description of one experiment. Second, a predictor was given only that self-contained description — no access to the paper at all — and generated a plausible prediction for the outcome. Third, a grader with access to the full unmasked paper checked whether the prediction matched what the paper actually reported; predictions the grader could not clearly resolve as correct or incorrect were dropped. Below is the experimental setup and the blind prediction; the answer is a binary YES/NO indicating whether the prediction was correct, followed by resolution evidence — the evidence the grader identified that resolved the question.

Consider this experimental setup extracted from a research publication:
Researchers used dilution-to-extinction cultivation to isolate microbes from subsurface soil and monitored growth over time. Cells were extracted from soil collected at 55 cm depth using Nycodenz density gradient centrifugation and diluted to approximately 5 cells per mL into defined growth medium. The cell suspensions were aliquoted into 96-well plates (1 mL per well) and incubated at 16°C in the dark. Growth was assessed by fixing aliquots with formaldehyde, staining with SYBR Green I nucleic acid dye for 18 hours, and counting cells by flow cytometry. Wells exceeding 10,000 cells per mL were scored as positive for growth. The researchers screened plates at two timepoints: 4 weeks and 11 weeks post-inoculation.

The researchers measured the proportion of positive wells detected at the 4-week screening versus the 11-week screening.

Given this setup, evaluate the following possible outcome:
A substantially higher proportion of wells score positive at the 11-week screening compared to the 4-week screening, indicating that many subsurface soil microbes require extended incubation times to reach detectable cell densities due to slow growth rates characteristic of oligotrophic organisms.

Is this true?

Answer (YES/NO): NO